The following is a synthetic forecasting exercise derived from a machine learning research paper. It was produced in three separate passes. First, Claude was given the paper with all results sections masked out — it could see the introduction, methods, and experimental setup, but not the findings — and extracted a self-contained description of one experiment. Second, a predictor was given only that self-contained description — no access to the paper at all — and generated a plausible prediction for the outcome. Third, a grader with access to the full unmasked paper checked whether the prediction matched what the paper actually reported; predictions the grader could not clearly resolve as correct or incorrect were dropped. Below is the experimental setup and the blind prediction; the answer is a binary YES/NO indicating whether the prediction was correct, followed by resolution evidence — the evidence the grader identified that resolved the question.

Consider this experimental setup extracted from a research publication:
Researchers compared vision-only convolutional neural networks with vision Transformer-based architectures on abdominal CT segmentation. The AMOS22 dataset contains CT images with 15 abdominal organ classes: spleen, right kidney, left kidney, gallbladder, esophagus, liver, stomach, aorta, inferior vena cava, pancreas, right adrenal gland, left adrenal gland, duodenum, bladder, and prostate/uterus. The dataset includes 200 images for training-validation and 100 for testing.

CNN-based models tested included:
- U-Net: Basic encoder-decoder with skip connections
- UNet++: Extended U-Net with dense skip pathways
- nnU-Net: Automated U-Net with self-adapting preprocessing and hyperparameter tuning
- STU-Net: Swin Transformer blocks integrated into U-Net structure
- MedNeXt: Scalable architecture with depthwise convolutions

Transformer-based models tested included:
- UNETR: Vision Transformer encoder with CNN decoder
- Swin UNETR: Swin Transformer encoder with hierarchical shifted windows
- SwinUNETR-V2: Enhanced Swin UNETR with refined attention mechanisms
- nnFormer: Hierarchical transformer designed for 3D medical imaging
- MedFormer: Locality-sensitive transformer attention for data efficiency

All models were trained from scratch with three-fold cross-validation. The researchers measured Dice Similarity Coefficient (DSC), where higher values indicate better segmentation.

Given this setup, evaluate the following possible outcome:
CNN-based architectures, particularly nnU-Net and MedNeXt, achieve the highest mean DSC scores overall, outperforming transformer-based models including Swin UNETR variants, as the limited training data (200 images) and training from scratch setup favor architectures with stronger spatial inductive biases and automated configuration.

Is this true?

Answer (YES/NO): NO